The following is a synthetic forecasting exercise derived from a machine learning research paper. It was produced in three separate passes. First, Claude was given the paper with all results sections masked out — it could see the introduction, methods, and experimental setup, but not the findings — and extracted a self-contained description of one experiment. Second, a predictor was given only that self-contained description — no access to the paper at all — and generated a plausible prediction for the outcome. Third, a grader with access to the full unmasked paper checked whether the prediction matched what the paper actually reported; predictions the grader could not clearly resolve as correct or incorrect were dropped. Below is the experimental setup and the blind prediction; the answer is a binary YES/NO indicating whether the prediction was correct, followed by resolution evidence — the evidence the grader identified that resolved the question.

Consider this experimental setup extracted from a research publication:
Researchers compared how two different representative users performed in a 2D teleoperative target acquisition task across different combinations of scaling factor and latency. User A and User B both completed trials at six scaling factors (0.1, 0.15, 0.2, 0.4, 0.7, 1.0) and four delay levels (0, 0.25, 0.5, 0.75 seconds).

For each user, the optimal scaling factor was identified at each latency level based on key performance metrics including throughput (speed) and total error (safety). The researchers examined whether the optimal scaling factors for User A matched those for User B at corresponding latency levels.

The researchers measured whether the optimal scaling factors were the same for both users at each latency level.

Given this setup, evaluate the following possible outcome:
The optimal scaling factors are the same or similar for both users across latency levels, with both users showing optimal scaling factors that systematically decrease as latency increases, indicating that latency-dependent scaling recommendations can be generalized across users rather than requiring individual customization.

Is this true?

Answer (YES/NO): NO